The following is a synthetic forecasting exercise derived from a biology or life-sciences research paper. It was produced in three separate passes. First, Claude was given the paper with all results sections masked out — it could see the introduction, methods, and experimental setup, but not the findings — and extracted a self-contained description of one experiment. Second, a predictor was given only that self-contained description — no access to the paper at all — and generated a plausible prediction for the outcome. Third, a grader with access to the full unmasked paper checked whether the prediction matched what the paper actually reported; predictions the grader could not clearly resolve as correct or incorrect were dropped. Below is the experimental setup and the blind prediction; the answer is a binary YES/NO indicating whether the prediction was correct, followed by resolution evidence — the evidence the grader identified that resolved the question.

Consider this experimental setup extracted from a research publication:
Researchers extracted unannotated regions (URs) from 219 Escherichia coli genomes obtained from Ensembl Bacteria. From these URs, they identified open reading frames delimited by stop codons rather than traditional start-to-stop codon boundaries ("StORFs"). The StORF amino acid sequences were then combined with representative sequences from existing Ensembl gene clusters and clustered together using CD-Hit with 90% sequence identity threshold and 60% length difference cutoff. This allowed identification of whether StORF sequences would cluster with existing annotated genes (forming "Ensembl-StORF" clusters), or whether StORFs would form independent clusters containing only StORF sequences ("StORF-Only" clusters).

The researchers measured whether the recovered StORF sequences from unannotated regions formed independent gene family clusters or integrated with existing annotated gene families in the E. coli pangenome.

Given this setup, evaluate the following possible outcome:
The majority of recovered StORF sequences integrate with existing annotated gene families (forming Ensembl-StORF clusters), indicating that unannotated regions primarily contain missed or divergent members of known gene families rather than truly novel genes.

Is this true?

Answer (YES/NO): NO